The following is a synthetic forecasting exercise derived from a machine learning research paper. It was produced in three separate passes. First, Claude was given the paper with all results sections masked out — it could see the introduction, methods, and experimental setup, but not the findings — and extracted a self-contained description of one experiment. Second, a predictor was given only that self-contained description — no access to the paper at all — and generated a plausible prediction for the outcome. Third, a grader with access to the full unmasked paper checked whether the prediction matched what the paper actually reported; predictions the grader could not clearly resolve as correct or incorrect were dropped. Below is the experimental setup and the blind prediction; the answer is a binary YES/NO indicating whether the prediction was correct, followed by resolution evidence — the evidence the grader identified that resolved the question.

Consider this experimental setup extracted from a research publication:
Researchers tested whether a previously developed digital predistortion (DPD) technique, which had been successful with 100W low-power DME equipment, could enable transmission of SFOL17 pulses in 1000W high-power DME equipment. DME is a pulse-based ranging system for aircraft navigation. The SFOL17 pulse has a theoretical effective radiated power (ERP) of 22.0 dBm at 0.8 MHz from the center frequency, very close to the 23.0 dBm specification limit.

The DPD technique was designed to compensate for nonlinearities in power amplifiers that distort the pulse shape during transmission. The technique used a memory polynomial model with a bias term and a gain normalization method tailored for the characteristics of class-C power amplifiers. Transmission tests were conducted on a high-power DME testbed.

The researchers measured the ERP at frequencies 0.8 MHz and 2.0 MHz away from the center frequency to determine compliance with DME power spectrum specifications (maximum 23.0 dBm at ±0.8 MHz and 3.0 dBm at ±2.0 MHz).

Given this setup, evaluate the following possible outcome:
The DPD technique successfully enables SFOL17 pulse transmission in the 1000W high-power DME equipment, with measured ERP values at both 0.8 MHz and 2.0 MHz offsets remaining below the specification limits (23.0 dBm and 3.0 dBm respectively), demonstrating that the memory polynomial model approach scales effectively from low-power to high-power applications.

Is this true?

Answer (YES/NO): NO